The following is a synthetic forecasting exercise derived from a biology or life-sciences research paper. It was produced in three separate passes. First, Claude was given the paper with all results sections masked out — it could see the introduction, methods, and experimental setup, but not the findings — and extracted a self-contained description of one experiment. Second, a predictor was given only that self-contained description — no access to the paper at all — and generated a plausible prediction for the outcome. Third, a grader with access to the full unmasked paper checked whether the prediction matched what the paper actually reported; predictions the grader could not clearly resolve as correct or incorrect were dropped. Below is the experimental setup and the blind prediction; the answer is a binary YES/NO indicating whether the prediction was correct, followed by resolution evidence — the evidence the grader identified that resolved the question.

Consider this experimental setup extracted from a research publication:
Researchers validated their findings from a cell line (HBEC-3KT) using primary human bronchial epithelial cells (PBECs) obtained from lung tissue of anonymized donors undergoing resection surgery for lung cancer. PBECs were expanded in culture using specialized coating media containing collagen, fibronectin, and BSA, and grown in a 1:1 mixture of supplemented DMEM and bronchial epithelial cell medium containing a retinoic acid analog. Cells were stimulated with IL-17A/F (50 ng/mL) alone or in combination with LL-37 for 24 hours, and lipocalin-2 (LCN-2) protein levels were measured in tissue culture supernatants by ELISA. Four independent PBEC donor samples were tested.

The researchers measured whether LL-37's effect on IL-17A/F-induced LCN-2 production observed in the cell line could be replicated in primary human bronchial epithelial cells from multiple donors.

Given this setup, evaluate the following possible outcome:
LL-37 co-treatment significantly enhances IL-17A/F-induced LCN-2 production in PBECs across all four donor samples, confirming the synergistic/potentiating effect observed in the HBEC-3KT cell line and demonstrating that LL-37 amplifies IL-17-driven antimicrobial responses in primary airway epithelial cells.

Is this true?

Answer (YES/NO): NO